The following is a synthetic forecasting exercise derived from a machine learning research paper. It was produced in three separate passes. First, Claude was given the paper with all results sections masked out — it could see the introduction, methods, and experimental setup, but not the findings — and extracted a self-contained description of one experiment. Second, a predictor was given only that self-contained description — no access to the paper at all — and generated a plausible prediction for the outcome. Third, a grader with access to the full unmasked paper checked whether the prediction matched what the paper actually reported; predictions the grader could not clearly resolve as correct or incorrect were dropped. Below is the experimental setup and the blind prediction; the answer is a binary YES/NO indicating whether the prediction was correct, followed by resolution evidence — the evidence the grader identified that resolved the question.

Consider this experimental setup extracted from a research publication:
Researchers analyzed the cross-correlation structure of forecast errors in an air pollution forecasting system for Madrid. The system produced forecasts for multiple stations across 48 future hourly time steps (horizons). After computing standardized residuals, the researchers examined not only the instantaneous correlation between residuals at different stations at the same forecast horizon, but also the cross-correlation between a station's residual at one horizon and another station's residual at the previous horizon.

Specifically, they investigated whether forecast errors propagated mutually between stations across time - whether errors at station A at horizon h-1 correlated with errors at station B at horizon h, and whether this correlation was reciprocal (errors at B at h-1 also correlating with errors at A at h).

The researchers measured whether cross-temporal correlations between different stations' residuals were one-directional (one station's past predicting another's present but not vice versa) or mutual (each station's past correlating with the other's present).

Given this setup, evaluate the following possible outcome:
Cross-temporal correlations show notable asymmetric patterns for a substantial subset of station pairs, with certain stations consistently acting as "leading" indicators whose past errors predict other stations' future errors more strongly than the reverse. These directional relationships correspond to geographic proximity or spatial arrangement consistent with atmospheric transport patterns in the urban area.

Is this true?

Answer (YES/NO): NO